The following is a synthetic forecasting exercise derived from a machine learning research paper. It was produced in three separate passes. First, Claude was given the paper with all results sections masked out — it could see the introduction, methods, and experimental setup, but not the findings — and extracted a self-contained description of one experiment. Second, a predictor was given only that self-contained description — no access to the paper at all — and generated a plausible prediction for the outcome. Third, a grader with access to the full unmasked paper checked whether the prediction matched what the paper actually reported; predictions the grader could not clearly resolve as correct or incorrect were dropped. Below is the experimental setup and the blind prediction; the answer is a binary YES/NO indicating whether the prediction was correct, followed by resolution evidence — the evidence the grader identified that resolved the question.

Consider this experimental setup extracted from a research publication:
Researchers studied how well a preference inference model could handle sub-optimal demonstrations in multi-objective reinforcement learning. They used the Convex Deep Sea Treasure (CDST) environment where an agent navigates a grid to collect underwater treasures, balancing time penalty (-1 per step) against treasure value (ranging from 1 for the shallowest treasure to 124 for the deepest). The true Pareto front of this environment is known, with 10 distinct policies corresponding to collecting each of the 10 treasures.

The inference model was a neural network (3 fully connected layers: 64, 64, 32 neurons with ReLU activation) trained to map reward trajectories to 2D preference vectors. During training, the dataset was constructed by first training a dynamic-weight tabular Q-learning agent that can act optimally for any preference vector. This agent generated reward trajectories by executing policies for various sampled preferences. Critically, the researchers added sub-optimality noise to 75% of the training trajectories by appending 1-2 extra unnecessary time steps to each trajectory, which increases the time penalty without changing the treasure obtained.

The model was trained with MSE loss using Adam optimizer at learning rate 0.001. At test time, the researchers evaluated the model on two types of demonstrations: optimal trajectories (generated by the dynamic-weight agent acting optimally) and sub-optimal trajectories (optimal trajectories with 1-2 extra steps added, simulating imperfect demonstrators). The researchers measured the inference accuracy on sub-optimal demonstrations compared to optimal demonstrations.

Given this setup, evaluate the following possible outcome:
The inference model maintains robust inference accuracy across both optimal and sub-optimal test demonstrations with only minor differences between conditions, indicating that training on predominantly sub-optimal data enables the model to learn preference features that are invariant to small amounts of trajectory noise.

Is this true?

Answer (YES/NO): YES